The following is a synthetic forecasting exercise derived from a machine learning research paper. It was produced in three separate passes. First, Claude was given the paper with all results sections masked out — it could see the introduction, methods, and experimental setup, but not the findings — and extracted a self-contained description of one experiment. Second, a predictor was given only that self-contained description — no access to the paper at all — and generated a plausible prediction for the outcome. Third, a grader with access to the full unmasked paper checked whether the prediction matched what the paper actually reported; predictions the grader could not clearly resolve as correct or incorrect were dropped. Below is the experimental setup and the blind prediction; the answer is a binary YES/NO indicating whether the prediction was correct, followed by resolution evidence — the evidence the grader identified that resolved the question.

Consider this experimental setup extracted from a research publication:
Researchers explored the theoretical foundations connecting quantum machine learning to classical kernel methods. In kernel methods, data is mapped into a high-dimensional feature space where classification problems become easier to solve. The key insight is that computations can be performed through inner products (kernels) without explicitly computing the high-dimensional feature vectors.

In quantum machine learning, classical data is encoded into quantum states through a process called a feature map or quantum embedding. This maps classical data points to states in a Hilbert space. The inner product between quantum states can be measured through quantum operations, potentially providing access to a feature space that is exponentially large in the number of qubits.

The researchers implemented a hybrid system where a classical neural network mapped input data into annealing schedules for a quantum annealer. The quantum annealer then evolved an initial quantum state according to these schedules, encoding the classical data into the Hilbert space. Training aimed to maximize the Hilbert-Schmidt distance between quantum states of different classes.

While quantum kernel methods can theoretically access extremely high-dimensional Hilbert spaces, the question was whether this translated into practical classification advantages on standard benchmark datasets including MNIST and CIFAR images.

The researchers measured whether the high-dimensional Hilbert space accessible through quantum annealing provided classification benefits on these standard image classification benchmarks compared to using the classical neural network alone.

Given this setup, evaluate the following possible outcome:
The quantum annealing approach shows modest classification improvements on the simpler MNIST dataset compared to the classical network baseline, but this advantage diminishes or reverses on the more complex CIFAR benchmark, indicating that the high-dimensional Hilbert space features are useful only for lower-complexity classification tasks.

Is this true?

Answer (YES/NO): NO